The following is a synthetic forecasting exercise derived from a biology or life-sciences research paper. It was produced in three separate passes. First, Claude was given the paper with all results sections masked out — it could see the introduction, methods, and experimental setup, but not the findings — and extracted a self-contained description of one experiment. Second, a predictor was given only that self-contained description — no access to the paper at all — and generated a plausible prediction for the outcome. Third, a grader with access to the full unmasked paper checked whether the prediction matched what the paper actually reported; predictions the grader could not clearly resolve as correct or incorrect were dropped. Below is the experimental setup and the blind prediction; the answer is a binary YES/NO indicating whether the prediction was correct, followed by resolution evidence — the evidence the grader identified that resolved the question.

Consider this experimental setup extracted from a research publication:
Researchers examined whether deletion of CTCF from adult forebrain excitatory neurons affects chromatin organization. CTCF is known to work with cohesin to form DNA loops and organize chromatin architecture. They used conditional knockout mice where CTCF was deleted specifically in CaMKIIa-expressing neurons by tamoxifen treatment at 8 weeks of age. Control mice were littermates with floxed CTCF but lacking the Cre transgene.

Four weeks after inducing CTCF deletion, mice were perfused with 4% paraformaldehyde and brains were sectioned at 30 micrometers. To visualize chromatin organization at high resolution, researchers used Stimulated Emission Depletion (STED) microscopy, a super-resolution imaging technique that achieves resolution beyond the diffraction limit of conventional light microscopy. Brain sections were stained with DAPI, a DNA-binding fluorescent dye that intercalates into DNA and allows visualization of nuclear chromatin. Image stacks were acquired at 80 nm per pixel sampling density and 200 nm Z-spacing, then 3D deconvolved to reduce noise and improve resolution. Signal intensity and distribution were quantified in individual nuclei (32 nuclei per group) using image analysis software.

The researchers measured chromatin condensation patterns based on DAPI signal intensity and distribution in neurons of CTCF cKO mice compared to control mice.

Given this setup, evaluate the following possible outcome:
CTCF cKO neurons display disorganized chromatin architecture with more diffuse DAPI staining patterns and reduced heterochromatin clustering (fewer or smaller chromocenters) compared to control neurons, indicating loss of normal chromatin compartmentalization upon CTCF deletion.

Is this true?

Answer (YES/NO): NO